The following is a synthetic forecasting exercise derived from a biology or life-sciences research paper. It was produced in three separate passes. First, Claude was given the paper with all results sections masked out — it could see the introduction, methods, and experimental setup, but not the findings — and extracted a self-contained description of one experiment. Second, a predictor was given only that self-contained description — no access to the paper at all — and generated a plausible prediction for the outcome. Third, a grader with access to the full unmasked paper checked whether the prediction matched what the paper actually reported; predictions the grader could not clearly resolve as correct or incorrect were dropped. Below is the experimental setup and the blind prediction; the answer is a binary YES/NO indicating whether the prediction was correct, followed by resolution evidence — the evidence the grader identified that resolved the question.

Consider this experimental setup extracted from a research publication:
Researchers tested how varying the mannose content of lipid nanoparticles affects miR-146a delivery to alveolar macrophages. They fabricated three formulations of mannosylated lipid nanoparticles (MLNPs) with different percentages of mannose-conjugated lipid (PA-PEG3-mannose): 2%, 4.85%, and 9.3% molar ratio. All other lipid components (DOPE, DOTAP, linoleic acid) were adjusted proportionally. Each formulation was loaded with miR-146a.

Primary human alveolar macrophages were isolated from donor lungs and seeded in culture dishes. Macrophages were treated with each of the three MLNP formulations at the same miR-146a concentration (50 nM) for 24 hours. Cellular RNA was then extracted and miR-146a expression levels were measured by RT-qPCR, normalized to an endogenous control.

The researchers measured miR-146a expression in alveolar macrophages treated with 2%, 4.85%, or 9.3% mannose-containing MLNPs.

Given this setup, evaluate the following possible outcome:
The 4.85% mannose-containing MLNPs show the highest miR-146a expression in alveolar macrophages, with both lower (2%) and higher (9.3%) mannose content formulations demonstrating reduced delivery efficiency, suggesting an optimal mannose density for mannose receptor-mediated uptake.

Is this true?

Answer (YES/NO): NO